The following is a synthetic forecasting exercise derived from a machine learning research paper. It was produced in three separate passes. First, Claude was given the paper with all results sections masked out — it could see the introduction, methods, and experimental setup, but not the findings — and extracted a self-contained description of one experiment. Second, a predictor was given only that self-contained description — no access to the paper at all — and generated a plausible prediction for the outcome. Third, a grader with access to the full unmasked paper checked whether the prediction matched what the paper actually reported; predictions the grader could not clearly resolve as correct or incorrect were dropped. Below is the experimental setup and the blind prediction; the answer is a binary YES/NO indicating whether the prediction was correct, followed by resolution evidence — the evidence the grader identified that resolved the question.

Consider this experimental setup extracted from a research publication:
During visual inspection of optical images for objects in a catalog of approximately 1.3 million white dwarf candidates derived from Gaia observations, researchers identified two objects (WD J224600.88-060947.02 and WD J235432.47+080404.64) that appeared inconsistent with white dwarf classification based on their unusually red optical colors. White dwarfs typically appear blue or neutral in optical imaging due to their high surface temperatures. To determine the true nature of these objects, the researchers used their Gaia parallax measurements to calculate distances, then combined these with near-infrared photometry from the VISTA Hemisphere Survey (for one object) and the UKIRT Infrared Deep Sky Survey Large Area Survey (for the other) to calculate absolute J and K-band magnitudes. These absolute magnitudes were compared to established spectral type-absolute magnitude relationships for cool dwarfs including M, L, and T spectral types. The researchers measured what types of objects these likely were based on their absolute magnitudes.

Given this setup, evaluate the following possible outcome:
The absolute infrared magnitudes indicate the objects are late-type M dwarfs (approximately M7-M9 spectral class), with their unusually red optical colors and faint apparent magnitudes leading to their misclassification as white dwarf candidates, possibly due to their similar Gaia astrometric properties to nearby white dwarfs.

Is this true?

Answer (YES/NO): NO